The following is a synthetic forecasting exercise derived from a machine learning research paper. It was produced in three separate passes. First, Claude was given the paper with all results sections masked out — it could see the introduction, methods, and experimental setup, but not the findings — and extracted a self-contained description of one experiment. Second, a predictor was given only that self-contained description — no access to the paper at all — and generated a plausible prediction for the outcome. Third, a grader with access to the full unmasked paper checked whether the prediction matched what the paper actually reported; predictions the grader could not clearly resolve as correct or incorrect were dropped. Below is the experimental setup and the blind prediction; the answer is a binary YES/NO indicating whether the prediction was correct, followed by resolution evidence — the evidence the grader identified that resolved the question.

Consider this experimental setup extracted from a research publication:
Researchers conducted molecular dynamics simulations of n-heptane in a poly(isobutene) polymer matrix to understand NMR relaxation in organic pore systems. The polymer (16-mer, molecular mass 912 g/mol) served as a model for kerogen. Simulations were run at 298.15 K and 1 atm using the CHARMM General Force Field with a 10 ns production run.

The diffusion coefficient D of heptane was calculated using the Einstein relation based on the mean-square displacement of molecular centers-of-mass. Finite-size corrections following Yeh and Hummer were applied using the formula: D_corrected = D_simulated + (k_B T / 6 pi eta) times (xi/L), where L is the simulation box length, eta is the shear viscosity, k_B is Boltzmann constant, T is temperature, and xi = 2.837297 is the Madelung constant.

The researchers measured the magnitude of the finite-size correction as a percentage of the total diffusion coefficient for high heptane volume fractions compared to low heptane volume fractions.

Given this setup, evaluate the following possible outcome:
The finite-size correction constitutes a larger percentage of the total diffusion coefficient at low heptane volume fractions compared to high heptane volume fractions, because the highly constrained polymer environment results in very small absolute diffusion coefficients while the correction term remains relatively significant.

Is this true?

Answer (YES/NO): NO